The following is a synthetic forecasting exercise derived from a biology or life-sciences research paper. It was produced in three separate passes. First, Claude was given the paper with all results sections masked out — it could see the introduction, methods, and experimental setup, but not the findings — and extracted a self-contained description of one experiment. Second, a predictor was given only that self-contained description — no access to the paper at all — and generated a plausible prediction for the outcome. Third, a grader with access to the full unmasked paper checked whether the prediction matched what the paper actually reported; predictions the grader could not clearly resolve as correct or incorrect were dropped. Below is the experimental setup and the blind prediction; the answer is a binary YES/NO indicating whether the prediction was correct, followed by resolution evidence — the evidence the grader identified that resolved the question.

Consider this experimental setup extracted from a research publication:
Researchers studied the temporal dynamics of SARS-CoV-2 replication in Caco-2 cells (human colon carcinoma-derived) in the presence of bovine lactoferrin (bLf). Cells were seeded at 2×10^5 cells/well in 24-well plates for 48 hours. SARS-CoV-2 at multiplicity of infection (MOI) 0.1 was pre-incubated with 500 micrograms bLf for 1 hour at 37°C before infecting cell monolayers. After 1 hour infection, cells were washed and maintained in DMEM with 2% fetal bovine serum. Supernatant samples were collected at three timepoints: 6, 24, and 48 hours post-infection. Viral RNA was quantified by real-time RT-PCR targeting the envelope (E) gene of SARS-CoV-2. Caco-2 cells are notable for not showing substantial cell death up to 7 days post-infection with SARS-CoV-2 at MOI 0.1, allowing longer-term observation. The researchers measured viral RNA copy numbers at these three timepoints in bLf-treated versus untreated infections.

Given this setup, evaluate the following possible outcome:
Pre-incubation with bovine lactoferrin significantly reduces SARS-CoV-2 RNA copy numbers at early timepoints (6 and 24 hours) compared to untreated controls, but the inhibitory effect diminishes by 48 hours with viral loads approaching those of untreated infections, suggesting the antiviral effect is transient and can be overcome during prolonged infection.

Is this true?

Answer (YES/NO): NO